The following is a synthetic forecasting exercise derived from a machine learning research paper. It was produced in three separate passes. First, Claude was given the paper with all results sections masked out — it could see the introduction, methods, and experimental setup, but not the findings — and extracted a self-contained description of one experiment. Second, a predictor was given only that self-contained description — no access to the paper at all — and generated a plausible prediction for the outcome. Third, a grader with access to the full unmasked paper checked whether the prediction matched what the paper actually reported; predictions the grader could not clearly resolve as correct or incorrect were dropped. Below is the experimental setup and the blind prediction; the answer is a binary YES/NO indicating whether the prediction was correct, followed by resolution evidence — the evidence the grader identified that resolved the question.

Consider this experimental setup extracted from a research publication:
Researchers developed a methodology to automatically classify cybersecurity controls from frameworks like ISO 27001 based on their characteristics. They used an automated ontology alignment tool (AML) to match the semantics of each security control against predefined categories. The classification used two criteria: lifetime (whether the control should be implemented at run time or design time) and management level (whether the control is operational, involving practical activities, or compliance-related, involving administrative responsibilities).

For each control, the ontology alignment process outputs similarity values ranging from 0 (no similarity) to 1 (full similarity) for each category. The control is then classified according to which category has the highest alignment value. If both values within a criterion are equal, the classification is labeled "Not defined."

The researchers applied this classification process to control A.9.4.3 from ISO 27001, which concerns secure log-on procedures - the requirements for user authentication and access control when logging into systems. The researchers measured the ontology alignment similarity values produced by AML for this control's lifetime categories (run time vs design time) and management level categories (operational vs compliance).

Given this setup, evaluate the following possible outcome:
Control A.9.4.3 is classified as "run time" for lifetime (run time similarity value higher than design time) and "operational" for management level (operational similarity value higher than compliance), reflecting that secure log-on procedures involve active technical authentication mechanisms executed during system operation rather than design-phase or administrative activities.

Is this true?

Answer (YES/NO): NO